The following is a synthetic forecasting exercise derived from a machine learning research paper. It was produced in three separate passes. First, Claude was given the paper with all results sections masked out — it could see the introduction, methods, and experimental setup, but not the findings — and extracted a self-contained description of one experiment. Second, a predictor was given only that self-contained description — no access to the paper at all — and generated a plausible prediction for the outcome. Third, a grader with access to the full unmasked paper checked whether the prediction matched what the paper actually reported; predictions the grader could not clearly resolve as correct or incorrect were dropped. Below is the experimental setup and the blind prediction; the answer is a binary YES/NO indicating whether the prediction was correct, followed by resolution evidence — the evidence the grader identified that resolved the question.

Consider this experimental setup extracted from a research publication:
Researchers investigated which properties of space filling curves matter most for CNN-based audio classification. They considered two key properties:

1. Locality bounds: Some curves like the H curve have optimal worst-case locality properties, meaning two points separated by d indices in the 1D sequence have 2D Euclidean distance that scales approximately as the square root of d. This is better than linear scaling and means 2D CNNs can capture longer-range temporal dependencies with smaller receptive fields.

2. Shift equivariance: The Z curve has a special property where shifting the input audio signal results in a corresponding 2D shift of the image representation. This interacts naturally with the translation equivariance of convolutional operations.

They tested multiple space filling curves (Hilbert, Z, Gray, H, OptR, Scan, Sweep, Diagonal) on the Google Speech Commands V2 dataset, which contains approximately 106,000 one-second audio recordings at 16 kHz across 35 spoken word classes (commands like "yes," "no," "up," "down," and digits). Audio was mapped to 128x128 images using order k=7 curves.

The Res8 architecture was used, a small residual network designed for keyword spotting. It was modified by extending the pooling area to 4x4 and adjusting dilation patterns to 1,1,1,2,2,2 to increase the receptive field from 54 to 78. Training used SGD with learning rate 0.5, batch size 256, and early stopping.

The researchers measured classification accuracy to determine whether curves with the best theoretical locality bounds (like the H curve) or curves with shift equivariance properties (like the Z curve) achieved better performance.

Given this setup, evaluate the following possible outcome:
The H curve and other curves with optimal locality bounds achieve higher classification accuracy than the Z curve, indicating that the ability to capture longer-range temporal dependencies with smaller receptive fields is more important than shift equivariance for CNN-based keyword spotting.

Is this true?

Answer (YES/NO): NO